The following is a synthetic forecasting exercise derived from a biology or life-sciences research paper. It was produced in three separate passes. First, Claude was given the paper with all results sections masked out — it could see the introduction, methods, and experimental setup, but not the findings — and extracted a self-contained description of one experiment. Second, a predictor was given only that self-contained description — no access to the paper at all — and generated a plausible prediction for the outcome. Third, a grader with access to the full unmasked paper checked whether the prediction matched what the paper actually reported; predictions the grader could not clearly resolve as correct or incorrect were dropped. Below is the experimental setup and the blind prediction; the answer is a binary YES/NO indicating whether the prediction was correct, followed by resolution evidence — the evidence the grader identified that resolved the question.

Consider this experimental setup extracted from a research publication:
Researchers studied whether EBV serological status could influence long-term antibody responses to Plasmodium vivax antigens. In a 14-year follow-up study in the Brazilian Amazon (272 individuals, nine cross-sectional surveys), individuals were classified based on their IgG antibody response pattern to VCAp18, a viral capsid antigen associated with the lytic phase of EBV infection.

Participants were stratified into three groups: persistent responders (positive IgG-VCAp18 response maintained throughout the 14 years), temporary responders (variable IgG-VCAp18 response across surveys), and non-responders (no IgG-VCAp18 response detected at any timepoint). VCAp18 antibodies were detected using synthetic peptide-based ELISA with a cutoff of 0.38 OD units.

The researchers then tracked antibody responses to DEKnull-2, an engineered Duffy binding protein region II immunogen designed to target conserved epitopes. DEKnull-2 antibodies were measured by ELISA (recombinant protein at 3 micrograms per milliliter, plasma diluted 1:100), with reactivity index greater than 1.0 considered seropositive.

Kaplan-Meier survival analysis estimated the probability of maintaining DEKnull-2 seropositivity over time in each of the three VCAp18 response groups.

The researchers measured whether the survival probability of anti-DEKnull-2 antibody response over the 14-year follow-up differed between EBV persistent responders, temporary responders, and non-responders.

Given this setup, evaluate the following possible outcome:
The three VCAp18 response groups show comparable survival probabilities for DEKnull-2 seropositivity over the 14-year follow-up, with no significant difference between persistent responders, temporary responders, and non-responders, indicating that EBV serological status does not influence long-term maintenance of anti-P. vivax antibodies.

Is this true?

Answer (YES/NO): YES